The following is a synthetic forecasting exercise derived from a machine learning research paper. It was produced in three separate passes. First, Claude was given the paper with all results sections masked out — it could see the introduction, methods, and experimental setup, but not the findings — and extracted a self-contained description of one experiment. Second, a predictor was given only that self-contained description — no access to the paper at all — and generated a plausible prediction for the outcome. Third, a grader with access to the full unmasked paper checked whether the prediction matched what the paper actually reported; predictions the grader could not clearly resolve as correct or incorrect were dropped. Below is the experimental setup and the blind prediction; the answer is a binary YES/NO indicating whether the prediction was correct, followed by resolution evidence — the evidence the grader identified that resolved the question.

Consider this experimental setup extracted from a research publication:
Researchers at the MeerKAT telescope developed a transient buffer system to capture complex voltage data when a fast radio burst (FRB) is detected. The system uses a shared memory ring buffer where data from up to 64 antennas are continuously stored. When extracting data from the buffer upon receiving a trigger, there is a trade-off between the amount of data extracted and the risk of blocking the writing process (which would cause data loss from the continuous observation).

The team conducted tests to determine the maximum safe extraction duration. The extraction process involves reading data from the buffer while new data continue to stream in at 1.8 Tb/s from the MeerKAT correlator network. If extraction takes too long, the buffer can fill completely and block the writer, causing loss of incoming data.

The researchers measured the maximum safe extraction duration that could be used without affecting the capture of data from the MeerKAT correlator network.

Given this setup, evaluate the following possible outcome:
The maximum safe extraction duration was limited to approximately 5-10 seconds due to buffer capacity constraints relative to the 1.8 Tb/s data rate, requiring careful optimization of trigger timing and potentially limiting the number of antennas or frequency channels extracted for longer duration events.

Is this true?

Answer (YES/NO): NO